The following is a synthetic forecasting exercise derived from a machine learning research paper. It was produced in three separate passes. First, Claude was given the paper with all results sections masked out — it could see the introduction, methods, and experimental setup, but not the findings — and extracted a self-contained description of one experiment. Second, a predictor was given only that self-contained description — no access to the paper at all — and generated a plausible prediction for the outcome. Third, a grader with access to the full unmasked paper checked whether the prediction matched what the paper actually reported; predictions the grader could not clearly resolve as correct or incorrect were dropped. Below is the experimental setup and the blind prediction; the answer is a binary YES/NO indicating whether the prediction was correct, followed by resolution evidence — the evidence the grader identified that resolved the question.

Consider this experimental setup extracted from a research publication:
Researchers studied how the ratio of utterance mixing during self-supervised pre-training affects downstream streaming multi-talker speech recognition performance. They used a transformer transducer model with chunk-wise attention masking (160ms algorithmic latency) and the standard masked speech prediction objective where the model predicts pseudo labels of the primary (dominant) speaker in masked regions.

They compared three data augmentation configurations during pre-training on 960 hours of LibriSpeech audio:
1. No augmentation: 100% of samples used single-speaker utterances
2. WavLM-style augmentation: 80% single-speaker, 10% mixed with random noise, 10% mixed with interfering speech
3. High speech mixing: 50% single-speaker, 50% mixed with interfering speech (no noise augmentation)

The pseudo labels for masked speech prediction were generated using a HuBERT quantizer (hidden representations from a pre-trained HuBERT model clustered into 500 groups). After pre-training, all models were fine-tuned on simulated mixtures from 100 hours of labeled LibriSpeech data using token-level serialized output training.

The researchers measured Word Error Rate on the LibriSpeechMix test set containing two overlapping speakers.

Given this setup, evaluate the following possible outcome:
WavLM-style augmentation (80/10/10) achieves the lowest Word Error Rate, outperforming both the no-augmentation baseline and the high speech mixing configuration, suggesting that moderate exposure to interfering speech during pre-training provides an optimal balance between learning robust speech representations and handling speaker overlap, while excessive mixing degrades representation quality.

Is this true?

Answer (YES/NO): NO